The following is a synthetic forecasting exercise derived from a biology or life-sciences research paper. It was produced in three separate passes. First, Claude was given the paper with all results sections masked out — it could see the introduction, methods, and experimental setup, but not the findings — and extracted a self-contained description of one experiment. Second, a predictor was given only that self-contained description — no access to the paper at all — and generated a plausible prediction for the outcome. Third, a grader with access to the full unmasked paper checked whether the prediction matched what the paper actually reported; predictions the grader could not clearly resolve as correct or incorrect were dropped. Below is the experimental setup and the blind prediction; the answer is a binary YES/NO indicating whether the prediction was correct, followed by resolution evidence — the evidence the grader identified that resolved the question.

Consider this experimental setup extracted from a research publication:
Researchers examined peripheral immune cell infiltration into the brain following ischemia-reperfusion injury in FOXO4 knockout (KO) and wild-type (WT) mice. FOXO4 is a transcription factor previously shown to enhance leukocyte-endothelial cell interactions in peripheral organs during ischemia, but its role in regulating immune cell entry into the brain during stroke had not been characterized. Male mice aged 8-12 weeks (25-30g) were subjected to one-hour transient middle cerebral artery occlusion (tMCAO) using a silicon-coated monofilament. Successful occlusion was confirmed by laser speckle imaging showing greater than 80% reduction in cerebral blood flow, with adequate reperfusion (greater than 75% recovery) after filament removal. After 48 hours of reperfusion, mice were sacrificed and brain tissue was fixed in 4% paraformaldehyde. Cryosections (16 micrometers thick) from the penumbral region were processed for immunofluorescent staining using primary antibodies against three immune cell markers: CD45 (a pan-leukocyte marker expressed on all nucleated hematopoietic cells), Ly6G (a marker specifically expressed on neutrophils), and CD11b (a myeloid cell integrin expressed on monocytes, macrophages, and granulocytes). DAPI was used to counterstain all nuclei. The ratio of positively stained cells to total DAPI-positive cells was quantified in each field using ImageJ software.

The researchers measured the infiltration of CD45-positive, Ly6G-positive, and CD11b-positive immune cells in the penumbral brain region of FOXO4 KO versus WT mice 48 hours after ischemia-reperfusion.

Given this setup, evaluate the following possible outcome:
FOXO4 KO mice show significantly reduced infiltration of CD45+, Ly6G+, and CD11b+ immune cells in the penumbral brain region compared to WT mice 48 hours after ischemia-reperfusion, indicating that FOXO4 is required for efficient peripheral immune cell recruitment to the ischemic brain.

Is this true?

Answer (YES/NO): NO